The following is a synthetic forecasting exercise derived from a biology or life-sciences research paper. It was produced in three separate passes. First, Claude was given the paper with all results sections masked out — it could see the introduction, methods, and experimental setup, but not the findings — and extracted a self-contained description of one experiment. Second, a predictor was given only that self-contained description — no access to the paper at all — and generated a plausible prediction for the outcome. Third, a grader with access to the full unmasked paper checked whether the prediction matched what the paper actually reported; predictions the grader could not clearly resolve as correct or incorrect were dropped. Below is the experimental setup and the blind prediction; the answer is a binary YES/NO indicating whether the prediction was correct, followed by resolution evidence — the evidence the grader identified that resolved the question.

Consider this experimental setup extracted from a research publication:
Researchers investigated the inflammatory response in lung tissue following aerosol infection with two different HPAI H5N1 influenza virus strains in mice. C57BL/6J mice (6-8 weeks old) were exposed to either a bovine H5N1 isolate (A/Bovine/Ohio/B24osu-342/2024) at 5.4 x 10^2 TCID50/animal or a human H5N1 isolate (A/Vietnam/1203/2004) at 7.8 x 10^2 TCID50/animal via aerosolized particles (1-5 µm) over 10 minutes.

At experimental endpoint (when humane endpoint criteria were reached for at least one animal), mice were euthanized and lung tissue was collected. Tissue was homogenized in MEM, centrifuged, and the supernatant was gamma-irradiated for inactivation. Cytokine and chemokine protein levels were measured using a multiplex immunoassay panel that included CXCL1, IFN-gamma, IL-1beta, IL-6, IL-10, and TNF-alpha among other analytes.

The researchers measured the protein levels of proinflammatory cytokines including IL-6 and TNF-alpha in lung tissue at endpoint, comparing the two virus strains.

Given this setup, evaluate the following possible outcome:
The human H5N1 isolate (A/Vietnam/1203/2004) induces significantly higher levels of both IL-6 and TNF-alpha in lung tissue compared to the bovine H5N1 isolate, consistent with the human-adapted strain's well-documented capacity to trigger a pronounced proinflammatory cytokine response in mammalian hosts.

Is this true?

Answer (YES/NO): NO